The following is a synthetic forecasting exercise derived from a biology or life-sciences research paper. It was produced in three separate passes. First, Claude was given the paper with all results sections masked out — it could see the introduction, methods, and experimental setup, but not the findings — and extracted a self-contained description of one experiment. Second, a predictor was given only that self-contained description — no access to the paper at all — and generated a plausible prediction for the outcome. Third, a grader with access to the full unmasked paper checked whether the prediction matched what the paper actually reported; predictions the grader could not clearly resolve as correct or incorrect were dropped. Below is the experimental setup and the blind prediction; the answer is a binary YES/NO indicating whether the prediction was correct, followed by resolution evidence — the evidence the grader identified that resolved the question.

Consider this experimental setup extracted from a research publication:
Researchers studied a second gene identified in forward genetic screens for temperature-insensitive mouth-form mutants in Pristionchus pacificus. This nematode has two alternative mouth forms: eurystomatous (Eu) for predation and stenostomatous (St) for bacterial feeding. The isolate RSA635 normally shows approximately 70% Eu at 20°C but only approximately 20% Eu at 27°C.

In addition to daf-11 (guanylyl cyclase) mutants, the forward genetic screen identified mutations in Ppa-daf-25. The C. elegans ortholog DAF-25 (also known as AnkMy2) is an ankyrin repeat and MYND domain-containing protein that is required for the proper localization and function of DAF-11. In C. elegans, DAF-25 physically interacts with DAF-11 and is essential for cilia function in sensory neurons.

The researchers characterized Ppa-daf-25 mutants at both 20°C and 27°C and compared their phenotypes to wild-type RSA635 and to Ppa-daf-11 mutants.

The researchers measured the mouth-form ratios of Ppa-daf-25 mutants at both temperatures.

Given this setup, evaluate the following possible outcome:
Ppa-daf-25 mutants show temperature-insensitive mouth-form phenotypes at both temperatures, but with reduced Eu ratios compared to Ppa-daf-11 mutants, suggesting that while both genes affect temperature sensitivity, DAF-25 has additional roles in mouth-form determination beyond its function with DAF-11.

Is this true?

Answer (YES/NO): NO